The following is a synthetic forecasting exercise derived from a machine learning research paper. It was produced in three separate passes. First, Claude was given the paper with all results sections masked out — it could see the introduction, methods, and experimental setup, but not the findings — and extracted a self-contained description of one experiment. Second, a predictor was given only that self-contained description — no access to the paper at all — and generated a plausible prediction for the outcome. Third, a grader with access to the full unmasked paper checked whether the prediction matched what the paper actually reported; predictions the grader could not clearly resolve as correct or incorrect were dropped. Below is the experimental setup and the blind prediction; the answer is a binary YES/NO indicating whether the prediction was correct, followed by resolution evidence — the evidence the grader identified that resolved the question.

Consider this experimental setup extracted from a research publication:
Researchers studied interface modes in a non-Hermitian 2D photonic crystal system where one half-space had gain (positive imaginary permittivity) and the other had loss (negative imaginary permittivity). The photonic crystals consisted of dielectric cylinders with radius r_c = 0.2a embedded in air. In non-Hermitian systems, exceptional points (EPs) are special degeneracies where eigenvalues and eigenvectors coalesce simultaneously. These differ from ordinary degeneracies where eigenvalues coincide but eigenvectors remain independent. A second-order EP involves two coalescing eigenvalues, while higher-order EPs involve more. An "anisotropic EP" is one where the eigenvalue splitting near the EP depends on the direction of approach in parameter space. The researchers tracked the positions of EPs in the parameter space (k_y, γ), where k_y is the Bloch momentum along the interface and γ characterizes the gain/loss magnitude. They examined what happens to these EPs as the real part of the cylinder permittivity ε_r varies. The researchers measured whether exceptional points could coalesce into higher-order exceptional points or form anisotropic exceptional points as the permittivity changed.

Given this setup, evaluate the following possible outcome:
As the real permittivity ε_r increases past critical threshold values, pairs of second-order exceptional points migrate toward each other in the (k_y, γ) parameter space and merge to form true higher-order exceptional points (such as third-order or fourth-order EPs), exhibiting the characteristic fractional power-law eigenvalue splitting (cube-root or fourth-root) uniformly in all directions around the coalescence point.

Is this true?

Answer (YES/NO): NO